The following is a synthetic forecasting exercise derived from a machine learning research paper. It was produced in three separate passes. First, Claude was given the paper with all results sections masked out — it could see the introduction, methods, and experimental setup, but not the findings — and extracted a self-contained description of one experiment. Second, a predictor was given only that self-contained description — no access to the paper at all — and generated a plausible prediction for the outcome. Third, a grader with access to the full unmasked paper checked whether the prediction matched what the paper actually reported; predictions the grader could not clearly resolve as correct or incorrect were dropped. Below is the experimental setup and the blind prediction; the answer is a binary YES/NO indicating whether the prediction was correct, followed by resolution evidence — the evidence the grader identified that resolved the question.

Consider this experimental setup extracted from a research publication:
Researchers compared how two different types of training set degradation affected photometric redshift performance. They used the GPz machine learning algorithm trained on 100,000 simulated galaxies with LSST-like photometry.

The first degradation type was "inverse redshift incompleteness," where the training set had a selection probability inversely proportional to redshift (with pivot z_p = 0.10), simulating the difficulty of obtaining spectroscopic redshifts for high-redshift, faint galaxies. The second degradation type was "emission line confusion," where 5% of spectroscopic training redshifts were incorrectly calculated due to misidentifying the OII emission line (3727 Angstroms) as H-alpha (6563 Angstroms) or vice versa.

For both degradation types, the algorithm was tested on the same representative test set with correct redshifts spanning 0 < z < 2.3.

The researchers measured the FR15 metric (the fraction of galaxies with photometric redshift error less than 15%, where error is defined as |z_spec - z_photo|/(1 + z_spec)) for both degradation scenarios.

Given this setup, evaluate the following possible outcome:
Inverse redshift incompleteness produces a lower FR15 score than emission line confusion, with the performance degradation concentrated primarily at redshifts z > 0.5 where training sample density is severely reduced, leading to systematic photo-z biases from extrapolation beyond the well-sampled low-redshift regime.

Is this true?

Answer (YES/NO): NO